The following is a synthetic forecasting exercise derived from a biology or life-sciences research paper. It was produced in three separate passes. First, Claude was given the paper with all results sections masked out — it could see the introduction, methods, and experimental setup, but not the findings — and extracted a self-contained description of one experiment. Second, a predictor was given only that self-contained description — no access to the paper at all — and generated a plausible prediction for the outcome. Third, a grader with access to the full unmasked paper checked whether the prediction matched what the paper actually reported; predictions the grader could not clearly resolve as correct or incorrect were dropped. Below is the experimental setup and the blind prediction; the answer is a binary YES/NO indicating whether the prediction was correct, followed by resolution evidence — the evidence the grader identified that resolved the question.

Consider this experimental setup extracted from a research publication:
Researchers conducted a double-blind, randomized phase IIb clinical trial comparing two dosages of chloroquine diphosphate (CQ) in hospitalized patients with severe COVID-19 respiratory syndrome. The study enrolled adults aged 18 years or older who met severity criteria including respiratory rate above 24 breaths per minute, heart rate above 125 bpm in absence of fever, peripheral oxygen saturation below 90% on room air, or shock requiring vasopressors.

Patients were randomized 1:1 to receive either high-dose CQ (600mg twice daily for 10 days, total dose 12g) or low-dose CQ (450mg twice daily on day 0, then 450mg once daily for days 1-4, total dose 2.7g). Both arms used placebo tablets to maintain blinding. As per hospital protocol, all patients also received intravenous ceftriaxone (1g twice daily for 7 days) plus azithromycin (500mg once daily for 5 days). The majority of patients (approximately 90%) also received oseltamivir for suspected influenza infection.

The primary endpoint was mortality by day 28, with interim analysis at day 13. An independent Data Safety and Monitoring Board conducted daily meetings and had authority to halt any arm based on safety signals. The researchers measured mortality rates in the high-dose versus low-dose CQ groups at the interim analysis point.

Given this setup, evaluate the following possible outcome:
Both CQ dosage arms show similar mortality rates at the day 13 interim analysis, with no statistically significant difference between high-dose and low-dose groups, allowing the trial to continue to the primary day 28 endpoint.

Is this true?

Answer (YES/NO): NO